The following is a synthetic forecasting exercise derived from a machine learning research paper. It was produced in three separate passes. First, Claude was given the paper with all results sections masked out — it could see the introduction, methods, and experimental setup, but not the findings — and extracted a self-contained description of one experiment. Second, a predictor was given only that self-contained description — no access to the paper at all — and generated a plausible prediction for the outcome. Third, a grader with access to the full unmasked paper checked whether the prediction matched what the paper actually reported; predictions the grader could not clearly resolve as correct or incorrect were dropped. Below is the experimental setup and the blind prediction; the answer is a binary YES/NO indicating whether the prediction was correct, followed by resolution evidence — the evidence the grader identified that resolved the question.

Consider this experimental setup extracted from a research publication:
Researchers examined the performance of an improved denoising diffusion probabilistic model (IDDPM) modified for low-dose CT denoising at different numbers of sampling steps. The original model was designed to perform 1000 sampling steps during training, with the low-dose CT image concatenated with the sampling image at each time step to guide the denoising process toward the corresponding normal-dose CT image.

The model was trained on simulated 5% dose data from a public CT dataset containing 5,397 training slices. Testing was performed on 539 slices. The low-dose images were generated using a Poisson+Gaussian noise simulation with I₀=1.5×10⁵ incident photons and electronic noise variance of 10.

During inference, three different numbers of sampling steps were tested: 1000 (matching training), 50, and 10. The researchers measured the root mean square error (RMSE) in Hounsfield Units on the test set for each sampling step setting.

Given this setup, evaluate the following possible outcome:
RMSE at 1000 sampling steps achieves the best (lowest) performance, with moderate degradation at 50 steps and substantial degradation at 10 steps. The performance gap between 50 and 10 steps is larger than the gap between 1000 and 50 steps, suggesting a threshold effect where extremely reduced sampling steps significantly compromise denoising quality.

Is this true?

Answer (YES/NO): NO